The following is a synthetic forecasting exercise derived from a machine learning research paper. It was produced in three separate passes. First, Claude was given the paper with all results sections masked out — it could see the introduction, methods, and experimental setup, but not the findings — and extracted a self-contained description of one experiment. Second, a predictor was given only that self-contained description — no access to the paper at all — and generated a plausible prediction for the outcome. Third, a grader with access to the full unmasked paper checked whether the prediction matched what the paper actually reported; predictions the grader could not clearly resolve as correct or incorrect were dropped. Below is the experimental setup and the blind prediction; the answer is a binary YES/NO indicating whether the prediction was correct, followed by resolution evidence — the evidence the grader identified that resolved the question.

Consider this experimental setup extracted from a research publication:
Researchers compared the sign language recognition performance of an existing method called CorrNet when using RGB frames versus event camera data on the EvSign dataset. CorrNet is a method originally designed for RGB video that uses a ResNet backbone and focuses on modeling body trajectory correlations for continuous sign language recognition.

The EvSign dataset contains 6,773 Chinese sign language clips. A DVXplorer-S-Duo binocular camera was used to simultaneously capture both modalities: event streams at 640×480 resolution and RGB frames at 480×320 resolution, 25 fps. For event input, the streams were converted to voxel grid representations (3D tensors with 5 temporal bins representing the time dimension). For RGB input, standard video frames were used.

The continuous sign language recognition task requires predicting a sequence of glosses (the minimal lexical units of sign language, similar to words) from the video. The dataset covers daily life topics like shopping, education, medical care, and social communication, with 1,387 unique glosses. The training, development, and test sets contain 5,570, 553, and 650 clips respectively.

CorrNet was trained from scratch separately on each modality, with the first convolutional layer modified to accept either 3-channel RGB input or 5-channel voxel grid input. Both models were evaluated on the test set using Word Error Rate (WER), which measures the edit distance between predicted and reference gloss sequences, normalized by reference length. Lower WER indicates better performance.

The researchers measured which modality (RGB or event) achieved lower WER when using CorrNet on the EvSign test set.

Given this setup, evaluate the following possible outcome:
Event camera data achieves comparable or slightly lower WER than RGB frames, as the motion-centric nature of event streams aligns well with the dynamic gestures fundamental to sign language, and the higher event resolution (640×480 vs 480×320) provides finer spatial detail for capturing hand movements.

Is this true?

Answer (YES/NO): YES